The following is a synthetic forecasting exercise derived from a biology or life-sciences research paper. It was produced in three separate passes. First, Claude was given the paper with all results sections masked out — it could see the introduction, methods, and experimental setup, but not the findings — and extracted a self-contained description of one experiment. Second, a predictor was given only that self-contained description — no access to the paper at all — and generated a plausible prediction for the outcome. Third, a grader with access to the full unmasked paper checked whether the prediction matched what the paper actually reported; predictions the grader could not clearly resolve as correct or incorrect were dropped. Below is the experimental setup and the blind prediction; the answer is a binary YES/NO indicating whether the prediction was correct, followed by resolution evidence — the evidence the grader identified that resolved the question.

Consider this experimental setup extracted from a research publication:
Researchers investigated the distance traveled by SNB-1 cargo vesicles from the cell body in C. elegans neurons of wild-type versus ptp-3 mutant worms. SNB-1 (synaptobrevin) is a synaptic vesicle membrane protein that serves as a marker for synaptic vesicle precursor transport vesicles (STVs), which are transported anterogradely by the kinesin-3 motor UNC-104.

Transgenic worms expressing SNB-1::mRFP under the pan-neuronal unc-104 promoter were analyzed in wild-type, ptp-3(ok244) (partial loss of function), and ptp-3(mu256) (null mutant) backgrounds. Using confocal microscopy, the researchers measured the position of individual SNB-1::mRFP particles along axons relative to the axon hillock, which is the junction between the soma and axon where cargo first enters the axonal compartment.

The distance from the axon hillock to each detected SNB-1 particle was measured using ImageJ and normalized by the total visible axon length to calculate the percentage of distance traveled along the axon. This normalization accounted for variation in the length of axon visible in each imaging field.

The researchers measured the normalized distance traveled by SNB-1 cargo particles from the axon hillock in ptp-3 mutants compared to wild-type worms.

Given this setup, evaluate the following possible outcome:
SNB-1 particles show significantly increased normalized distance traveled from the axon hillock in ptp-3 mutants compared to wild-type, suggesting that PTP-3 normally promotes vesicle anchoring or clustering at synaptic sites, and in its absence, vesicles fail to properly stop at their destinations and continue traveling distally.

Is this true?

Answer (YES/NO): NO